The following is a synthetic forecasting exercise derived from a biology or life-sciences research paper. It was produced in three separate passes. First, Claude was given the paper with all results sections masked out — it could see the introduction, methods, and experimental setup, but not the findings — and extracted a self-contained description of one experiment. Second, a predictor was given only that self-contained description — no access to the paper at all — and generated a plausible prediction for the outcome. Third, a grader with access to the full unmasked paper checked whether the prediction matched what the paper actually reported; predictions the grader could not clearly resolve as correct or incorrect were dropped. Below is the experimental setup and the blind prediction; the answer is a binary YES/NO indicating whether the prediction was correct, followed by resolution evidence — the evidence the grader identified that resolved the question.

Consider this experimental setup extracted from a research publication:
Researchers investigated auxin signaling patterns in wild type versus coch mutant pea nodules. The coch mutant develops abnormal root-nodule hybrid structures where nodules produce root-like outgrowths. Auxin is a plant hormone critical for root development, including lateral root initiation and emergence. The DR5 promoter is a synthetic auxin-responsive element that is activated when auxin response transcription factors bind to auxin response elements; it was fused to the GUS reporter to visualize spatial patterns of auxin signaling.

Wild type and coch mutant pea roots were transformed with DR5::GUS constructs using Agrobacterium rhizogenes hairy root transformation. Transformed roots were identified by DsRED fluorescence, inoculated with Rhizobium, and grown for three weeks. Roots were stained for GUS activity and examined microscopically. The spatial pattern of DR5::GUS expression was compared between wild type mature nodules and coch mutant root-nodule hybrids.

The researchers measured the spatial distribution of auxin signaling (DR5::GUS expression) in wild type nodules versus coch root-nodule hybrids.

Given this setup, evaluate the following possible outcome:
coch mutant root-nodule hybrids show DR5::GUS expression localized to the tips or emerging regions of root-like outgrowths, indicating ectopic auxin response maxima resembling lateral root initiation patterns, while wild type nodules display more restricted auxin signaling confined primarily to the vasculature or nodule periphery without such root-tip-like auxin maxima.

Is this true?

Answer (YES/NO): YES